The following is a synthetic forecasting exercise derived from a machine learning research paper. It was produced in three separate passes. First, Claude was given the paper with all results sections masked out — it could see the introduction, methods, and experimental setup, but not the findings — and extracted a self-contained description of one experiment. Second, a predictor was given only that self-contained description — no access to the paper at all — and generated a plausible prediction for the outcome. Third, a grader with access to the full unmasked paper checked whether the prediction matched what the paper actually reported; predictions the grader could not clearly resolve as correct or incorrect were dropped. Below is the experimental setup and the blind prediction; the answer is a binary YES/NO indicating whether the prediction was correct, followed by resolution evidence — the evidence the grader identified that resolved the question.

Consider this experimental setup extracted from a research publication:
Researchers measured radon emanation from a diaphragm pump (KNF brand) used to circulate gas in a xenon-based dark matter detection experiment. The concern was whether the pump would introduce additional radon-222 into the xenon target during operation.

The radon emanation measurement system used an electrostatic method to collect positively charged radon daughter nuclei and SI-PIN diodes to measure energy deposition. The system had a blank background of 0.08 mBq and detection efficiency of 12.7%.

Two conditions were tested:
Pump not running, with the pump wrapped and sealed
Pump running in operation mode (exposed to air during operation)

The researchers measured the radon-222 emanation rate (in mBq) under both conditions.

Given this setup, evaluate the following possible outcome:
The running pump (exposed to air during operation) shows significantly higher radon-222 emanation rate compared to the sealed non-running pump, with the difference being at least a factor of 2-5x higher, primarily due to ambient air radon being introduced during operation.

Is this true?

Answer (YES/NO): NO